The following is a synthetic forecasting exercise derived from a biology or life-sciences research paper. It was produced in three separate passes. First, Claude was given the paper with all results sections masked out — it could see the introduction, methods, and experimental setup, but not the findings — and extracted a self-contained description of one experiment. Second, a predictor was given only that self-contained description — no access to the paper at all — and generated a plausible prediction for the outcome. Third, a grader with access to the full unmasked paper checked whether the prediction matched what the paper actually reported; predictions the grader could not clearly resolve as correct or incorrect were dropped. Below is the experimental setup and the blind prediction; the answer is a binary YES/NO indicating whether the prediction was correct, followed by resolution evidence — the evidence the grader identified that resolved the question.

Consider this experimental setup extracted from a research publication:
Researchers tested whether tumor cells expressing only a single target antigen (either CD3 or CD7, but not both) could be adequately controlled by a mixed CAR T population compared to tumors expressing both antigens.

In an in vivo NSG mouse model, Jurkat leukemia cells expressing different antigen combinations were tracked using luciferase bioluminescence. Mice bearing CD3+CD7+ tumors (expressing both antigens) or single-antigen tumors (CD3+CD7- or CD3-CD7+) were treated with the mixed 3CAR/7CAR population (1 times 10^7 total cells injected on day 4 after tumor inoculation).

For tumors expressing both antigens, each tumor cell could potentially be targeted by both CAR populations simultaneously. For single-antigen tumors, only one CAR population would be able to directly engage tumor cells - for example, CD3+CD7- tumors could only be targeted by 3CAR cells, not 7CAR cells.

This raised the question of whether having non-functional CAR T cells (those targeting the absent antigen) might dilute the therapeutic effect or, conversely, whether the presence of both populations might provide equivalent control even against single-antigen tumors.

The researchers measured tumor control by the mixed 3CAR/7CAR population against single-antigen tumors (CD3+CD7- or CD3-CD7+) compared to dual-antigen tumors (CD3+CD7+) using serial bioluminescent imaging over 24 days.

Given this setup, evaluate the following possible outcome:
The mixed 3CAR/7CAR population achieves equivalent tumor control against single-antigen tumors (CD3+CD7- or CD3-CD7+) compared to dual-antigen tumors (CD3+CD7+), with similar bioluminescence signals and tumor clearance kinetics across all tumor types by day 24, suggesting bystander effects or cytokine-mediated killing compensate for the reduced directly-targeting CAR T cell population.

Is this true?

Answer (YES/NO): YES